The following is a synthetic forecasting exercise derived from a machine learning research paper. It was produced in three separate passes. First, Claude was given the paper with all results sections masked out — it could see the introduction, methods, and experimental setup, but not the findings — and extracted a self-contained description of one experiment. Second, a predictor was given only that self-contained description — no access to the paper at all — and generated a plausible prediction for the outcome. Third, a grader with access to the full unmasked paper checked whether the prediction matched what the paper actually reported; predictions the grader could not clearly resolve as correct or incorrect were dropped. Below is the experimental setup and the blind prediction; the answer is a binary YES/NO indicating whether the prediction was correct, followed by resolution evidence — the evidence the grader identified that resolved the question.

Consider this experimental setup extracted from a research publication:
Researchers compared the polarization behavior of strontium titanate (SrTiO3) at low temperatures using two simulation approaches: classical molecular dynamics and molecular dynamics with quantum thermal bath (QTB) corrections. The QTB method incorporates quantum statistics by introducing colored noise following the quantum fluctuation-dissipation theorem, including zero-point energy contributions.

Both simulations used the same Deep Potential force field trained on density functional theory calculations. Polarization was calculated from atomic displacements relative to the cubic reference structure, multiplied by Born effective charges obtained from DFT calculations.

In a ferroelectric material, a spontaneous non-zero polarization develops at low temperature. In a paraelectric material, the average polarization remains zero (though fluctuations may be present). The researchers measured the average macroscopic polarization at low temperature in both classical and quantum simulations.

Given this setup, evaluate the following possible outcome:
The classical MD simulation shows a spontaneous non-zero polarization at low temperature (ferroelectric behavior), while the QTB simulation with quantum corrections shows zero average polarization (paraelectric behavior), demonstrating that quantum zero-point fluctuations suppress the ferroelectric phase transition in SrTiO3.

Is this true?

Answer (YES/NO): YES